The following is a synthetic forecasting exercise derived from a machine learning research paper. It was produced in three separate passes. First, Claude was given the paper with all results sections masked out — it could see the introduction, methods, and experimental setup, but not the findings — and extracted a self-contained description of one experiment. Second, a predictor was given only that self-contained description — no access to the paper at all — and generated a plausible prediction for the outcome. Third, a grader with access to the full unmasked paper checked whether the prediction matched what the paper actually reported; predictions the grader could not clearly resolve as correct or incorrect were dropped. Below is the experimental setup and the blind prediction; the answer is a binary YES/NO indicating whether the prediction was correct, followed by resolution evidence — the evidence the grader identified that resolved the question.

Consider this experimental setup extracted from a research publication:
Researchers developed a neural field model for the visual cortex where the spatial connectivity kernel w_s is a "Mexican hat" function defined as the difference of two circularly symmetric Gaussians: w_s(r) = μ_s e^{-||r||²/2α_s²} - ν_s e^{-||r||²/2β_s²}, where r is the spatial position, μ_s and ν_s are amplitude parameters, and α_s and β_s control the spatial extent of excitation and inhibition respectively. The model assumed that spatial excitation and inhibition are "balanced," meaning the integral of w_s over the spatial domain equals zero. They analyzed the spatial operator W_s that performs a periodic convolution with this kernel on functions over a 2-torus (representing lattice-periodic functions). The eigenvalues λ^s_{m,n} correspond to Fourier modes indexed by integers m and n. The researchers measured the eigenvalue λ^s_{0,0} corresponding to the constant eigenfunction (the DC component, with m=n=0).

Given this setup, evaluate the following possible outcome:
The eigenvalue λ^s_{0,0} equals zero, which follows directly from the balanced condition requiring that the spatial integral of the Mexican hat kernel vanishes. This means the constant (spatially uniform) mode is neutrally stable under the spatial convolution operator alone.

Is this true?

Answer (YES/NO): YES